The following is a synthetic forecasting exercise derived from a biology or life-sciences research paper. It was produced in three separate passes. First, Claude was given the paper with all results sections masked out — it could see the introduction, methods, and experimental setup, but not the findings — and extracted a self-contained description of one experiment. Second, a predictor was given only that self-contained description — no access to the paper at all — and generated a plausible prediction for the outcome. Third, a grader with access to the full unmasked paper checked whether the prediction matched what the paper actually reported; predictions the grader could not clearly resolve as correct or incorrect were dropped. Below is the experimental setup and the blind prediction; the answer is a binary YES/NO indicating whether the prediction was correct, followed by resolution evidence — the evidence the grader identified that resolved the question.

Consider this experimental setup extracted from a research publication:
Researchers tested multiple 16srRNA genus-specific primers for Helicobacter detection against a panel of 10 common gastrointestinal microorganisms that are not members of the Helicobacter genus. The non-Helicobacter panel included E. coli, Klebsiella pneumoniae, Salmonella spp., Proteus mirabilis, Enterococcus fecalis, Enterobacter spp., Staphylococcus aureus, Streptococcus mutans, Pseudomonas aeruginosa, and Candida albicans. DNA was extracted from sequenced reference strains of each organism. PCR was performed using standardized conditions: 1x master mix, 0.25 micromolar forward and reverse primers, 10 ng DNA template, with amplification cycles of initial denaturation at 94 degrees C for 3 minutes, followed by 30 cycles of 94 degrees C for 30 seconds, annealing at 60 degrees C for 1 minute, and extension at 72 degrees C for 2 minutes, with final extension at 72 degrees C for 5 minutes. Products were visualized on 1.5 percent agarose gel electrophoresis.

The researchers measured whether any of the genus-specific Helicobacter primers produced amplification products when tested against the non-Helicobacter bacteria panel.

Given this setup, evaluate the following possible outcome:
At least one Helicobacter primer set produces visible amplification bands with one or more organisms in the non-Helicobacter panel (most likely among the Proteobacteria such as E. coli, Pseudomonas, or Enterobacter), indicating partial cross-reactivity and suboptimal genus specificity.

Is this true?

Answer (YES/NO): YES